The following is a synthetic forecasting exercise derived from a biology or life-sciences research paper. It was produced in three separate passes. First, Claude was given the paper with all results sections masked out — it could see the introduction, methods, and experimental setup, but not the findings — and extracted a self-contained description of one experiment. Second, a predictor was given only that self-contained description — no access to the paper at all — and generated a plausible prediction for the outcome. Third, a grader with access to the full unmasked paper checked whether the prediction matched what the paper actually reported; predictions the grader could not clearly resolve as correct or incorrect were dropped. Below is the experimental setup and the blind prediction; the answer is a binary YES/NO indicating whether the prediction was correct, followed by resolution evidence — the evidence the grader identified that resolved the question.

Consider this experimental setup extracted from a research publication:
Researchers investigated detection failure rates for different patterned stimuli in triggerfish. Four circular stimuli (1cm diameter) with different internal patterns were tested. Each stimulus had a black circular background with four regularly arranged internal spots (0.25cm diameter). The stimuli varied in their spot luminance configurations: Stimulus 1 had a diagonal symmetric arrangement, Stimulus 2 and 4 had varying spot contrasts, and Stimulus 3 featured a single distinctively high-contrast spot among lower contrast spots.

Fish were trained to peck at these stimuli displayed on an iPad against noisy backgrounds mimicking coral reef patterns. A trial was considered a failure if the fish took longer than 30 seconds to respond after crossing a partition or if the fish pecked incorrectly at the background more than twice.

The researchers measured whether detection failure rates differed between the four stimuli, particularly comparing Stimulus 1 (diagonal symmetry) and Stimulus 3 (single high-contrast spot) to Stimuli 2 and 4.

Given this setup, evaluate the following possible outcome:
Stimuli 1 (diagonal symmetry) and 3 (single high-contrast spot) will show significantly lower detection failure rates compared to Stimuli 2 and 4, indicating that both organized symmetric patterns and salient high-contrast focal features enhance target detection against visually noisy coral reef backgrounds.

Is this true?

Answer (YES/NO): YES